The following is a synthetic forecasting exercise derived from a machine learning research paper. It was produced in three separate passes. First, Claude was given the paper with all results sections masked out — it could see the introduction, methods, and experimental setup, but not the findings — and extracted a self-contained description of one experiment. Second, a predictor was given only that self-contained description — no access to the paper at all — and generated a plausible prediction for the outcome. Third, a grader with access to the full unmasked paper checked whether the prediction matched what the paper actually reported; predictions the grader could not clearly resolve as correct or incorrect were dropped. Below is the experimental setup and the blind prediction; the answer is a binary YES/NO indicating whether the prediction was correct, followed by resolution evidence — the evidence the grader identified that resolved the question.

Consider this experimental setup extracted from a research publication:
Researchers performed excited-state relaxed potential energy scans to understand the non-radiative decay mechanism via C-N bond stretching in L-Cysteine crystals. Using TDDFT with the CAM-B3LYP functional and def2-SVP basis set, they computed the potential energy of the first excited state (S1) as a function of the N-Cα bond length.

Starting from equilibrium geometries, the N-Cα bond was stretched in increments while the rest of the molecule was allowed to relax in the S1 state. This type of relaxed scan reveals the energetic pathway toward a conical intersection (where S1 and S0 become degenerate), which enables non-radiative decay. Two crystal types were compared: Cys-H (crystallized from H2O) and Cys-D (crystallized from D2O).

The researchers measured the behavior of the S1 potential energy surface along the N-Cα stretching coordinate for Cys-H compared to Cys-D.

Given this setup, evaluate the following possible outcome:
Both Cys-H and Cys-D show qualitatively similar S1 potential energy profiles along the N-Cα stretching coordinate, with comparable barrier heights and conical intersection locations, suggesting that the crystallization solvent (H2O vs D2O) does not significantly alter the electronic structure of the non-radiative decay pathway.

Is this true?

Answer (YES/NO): NO